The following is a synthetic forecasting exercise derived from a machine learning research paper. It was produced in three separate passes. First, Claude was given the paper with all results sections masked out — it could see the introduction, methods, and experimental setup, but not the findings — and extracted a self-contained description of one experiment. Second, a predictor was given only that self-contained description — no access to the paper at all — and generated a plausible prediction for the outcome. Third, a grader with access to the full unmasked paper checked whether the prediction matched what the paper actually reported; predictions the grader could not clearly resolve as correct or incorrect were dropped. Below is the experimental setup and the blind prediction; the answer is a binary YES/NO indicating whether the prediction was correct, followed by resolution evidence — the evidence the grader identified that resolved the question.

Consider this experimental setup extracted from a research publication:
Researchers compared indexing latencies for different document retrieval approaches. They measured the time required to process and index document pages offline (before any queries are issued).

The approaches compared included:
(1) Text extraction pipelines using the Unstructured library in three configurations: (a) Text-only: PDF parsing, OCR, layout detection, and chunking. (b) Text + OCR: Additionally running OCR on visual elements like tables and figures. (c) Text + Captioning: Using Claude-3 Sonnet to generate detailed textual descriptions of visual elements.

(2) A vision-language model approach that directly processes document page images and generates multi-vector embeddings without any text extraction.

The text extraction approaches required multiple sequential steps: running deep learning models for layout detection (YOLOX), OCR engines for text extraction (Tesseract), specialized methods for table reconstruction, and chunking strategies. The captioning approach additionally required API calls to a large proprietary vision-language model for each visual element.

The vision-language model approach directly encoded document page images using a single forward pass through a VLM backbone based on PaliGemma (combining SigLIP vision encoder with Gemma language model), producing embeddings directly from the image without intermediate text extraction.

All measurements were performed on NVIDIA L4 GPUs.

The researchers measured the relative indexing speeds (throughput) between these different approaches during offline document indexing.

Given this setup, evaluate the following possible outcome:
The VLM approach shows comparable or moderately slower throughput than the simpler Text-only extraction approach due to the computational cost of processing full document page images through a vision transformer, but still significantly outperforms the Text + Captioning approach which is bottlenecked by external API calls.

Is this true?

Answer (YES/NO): NO